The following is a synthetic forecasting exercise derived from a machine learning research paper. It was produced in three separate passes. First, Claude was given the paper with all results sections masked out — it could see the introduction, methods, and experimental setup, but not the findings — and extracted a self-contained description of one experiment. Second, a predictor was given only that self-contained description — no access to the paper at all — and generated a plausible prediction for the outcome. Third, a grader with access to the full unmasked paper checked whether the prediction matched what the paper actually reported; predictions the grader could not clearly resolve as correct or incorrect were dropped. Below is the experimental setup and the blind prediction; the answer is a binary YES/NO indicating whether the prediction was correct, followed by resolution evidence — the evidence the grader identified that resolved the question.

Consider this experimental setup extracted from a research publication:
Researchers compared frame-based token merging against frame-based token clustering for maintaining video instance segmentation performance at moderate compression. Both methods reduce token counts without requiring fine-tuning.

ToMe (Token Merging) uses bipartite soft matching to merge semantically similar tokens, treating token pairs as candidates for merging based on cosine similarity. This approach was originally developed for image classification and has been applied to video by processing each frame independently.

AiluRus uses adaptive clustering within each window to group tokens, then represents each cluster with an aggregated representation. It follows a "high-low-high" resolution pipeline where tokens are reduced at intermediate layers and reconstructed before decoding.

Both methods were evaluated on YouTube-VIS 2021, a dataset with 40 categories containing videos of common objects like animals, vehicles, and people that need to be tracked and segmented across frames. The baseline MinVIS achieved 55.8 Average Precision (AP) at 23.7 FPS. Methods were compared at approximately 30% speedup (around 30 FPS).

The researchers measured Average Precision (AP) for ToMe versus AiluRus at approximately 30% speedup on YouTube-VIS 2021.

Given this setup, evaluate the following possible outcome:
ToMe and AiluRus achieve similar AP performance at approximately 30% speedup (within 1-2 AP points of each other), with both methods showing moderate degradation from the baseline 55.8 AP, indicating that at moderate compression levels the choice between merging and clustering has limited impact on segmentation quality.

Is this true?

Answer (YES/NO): YES